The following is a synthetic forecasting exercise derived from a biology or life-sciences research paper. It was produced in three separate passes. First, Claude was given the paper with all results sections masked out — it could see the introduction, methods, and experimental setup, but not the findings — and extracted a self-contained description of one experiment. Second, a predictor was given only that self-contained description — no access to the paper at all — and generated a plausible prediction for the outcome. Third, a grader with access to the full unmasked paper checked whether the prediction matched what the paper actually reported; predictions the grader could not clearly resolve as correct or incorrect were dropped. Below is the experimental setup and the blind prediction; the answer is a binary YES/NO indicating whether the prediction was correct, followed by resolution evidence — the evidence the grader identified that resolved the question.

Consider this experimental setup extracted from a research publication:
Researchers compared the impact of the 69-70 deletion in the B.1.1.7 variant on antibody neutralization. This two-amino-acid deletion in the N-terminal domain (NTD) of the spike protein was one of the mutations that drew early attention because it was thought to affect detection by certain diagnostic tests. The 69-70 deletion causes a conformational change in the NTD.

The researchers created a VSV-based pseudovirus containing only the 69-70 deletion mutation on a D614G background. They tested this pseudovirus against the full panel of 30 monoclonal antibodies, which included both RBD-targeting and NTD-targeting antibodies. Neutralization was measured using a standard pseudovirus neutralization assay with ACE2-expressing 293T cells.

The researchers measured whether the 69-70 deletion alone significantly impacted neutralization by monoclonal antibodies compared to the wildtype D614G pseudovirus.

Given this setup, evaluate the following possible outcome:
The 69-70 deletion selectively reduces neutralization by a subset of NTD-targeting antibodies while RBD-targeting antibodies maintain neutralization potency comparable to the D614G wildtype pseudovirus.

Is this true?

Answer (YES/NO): NO